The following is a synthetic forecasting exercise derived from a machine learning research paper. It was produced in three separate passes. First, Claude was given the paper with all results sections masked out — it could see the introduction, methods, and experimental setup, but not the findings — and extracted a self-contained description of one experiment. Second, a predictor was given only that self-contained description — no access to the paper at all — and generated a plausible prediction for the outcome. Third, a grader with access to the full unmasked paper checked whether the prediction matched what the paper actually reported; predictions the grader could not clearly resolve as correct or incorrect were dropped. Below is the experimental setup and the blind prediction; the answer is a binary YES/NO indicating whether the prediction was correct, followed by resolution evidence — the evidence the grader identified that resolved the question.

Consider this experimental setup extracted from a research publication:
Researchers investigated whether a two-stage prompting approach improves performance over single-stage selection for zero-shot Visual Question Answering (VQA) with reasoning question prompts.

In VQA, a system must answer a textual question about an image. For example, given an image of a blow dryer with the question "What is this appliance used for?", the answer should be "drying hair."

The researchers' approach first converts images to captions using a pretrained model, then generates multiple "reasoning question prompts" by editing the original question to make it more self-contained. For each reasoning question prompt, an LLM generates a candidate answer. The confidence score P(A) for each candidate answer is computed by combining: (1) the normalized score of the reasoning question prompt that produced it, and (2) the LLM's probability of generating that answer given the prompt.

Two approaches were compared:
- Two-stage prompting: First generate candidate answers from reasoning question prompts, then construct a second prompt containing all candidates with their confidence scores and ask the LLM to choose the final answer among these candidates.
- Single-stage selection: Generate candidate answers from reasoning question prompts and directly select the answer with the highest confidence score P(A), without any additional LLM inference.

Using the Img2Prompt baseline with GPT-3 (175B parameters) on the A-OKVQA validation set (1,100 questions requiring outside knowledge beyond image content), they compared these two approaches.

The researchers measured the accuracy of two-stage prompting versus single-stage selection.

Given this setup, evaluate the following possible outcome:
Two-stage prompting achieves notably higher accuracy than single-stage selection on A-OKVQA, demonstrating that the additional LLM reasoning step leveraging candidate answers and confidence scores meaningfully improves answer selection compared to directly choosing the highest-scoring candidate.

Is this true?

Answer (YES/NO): NO